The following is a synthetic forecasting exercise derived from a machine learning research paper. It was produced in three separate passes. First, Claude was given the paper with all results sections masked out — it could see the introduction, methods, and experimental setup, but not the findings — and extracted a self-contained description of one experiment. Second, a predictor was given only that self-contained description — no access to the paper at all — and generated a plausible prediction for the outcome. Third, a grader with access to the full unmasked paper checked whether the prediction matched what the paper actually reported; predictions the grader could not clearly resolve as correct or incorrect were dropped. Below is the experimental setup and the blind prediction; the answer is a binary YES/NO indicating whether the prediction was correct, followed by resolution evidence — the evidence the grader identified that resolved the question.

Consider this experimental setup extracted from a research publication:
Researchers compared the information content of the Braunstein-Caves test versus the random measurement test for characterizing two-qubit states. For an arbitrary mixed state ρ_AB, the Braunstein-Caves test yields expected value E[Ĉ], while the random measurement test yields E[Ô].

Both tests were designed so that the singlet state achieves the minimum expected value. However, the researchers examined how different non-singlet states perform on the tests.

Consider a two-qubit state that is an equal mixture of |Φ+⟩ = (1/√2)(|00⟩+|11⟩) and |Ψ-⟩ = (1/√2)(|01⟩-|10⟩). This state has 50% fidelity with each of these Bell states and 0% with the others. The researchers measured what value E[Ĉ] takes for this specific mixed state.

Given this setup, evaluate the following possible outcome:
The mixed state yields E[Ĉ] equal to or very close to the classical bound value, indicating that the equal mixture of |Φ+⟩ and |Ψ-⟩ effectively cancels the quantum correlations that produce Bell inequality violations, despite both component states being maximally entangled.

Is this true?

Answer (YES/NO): NO